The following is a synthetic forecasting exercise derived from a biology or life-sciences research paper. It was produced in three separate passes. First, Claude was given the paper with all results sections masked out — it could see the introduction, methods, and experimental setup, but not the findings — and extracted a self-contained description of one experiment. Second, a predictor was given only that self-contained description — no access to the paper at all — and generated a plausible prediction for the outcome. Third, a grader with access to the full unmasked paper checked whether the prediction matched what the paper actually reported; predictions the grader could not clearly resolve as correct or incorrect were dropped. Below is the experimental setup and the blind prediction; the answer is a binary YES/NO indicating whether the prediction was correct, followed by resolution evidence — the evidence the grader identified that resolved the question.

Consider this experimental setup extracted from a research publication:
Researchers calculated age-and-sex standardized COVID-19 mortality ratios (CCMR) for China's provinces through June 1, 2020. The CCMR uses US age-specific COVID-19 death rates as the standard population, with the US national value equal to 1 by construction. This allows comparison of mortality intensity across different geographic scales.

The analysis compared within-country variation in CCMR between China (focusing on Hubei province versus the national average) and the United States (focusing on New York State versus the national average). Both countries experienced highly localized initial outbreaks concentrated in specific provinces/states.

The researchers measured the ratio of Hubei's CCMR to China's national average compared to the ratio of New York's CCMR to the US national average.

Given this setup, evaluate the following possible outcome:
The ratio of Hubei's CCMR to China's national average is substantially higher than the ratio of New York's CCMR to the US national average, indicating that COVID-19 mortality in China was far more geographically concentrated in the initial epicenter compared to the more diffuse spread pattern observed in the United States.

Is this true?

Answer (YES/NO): YES